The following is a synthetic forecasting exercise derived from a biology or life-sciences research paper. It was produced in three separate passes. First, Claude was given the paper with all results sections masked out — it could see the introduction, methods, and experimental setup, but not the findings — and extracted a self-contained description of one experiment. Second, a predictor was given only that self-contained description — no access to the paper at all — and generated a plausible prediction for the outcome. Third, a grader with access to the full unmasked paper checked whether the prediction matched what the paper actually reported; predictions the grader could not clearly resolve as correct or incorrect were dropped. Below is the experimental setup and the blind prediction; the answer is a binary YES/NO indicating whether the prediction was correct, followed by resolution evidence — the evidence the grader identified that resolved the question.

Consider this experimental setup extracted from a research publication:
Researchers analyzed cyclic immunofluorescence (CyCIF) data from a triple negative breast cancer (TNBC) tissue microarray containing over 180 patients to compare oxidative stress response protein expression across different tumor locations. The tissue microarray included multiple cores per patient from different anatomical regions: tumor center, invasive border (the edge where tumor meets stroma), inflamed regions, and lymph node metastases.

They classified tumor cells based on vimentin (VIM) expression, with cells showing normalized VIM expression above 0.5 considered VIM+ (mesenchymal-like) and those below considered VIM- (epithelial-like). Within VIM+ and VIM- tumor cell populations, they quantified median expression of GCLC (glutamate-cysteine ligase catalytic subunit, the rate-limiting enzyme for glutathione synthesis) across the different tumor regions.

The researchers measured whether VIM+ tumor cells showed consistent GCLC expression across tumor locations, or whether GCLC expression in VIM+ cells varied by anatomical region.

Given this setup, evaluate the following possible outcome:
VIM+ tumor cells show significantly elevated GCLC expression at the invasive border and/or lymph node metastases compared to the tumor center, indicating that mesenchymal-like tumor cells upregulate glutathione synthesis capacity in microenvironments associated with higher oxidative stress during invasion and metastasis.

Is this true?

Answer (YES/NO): NO